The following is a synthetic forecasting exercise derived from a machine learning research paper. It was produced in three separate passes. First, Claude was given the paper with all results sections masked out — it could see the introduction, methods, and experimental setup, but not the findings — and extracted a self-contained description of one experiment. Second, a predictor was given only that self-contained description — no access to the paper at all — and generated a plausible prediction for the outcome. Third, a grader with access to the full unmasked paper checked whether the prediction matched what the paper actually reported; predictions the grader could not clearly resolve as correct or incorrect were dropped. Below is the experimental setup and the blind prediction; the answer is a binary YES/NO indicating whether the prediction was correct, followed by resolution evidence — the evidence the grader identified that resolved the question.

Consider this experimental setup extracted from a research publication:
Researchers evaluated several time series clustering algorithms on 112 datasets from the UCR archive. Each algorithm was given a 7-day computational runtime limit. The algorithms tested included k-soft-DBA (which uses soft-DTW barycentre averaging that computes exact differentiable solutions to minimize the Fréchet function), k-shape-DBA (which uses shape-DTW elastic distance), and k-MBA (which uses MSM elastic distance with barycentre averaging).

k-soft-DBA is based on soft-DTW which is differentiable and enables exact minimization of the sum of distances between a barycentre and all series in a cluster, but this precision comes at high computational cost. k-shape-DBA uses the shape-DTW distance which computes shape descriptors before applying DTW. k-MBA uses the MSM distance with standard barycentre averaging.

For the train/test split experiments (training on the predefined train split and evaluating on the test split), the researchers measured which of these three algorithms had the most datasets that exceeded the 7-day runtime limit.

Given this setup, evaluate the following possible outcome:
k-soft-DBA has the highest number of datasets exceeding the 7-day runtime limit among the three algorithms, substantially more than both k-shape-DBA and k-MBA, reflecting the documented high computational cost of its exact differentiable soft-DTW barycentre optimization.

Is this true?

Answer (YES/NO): YES